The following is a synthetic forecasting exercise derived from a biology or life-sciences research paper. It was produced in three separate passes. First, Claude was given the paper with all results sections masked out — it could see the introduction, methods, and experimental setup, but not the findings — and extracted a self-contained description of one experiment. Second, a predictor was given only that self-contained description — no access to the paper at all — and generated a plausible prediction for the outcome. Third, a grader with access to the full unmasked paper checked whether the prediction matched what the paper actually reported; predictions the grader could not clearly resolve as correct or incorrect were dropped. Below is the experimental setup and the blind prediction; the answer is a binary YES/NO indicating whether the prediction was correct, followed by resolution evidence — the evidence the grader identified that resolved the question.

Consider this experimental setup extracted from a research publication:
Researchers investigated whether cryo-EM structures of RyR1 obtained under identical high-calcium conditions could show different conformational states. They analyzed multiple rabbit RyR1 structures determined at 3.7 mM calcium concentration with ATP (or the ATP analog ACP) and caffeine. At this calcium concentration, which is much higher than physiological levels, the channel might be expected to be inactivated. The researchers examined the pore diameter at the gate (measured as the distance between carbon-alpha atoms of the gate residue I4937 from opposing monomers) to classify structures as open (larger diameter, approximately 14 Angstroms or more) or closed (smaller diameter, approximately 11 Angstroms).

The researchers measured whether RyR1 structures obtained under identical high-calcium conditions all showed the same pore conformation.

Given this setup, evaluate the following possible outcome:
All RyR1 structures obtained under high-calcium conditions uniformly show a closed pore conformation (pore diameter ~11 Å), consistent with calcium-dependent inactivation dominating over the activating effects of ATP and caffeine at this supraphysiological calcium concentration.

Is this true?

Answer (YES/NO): NO